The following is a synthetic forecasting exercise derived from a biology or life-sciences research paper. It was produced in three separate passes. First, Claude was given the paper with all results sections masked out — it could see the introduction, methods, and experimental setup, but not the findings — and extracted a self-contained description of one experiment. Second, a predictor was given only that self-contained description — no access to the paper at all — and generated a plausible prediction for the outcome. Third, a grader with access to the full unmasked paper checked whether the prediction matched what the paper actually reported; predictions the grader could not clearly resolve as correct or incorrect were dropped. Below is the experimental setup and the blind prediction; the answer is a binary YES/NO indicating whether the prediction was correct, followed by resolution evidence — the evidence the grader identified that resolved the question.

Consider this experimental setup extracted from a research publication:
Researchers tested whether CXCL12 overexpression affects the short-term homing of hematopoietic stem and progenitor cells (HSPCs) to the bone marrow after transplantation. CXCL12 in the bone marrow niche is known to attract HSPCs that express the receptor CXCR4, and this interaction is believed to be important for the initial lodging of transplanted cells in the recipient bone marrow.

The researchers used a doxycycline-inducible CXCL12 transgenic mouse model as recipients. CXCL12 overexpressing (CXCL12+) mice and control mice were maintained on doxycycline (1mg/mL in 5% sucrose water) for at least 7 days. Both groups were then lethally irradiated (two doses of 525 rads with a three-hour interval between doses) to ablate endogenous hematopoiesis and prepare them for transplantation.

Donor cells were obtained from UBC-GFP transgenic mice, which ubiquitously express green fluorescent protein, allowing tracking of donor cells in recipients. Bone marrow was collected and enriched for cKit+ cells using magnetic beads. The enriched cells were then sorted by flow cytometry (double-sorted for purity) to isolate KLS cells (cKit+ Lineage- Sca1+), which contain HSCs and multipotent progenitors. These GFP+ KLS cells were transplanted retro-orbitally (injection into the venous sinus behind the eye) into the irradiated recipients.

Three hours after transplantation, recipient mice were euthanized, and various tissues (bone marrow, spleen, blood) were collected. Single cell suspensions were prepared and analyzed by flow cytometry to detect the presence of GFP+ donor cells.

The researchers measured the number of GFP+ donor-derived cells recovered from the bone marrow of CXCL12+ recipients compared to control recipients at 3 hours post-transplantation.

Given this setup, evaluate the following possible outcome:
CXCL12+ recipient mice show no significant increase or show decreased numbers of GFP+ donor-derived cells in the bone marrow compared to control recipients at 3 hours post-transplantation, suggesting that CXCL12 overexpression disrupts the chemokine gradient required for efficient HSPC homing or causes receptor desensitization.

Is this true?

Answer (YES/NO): NO